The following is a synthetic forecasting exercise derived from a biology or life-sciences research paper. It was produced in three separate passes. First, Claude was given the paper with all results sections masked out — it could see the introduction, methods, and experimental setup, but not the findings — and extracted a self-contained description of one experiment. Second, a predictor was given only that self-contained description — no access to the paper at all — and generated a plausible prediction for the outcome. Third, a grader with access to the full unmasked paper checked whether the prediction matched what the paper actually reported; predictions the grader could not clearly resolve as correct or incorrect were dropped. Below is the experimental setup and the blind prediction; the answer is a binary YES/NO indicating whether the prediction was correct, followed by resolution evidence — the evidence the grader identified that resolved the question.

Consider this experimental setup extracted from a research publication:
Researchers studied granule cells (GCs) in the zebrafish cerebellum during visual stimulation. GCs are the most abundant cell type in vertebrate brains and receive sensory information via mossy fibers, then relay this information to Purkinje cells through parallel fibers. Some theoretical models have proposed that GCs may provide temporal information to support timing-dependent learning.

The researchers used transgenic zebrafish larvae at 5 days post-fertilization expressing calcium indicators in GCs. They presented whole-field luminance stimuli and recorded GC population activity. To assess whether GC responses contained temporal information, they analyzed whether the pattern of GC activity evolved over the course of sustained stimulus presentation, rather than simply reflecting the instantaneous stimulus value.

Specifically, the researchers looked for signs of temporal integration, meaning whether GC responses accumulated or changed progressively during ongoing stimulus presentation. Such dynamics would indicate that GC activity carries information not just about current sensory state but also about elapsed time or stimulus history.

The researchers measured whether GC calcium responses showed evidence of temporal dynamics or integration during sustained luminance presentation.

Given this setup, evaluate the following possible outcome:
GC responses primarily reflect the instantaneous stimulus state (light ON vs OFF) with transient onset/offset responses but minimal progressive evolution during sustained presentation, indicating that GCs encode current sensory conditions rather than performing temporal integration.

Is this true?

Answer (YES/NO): NO